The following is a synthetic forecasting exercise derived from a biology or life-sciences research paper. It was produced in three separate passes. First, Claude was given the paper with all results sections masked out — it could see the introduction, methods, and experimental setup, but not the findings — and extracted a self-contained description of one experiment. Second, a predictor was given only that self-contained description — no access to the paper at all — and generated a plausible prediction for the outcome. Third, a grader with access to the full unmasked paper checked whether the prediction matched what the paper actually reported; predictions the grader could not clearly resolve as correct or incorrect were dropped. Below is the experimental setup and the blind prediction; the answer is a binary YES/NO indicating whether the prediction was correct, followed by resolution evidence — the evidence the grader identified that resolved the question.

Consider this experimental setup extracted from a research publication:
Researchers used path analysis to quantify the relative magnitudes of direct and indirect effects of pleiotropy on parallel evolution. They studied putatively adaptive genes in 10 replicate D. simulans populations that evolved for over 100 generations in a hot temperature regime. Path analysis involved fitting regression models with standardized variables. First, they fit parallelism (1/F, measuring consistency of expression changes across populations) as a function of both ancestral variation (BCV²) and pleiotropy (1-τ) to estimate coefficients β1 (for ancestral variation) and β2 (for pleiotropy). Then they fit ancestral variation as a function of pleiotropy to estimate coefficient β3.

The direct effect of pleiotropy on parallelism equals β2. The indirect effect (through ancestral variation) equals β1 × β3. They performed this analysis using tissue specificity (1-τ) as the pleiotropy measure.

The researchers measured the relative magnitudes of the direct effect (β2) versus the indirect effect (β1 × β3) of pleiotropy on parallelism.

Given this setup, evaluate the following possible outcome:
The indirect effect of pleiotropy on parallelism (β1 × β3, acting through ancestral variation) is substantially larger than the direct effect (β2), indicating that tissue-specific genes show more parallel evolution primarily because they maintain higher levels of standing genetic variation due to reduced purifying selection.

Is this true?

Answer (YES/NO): NO